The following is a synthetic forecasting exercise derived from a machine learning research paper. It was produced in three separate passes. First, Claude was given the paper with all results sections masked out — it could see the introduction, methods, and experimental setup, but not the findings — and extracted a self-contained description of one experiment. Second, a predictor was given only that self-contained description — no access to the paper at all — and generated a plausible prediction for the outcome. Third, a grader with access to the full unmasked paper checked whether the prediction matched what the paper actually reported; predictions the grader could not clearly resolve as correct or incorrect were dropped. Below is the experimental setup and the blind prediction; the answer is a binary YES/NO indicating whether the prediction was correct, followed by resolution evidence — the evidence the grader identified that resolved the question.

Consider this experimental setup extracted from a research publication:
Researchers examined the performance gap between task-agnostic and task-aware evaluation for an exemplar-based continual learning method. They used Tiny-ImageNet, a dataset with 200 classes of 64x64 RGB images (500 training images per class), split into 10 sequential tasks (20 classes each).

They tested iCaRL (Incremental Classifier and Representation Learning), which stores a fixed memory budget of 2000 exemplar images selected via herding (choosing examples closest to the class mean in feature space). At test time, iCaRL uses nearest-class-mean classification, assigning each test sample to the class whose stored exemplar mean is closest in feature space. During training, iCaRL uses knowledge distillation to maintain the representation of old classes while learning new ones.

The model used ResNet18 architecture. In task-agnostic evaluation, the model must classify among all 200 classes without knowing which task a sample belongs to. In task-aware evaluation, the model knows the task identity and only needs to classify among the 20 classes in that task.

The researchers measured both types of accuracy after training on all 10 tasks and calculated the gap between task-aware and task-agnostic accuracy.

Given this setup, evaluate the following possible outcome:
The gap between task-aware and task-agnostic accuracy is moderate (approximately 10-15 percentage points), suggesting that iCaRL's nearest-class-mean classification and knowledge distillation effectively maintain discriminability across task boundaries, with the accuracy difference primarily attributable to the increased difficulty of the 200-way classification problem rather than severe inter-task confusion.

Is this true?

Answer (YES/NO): NO